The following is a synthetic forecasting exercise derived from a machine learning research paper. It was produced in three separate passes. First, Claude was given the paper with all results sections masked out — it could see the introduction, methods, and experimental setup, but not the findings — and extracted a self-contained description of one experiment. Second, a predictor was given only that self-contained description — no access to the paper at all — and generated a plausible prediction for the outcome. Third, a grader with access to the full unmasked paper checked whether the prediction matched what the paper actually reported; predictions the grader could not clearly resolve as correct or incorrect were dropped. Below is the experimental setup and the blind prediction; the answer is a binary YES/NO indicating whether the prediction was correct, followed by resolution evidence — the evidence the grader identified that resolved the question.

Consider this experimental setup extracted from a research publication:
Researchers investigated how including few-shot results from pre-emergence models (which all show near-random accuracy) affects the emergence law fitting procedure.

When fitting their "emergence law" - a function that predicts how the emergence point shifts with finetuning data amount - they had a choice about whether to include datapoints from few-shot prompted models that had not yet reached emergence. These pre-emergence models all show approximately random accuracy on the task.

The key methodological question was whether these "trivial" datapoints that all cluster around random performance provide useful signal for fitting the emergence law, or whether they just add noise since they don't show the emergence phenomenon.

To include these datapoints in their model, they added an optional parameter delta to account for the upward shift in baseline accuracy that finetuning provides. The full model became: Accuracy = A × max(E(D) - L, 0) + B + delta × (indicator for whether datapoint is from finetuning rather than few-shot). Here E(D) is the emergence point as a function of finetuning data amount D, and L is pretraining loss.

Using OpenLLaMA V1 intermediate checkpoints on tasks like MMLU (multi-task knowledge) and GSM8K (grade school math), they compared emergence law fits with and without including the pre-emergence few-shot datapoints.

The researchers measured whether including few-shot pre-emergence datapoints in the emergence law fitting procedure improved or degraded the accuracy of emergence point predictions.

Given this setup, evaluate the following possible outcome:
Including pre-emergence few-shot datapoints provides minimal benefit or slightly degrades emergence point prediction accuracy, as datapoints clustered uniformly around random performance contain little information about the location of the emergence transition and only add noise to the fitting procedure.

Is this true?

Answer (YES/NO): NO